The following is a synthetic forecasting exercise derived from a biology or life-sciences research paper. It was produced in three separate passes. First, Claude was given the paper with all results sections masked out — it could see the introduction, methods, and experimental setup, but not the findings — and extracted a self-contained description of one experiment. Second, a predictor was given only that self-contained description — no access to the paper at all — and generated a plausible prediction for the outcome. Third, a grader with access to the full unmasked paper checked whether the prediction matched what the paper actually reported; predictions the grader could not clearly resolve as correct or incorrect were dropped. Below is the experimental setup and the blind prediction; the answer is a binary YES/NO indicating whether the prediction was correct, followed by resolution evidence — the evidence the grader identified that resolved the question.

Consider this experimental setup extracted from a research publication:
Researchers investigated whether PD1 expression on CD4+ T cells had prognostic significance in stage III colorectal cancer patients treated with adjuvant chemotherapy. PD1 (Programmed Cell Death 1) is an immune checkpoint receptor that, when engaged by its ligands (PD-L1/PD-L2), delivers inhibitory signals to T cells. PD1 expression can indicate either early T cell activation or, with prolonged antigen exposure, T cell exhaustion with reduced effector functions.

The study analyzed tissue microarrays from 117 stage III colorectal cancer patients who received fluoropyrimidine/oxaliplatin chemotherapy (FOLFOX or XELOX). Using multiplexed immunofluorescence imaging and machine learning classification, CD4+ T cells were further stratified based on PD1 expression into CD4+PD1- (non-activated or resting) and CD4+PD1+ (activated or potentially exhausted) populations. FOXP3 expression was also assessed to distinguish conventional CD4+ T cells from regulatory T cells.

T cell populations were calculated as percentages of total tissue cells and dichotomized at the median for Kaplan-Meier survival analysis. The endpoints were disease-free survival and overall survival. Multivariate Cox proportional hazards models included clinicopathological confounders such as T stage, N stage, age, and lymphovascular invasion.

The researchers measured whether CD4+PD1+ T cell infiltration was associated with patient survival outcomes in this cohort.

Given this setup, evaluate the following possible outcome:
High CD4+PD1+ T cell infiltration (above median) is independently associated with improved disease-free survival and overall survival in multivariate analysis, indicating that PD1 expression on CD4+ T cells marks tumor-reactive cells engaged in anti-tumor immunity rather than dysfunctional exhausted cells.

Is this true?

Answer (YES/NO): NO